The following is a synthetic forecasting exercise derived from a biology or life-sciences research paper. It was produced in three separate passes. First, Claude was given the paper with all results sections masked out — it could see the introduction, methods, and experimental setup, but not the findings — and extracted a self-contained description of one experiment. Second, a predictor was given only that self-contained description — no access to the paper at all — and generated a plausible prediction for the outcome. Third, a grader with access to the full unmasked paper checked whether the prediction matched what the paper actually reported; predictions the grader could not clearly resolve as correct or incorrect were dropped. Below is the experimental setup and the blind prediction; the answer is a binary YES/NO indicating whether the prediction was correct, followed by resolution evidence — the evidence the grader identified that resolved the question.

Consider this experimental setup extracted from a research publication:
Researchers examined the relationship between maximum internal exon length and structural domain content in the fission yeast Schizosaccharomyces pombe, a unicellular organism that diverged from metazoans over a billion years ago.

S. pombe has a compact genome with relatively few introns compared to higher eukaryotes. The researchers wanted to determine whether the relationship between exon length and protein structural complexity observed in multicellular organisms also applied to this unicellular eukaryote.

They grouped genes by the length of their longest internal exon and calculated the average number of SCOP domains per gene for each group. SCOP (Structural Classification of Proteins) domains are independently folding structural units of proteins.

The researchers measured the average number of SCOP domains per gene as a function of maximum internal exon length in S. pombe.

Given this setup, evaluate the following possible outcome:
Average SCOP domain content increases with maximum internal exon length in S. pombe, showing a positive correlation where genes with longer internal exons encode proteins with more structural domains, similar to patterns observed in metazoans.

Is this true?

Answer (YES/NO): YES